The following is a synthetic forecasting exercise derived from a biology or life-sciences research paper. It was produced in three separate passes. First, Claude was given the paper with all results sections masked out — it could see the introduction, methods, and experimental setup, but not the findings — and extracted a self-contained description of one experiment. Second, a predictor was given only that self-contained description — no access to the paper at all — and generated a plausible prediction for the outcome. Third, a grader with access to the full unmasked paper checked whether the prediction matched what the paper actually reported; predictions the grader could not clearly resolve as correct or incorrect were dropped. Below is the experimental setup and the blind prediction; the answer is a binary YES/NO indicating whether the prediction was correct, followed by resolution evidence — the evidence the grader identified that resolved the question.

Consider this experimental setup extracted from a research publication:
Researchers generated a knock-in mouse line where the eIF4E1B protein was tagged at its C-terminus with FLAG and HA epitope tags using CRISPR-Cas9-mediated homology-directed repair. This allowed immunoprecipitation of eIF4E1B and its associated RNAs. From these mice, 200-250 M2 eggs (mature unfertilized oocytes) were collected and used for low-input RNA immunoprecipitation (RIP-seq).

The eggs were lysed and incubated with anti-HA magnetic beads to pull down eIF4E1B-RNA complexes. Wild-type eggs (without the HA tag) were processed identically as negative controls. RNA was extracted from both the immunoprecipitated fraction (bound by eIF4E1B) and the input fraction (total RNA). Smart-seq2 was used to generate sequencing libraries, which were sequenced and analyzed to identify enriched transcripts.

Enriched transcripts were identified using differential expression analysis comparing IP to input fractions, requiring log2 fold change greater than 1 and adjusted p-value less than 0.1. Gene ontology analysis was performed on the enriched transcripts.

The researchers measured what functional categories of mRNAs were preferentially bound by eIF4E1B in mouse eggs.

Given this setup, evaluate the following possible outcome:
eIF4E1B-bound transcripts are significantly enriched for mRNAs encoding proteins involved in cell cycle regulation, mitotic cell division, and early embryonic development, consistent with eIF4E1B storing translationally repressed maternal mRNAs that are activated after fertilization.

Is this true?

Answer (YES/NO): NO